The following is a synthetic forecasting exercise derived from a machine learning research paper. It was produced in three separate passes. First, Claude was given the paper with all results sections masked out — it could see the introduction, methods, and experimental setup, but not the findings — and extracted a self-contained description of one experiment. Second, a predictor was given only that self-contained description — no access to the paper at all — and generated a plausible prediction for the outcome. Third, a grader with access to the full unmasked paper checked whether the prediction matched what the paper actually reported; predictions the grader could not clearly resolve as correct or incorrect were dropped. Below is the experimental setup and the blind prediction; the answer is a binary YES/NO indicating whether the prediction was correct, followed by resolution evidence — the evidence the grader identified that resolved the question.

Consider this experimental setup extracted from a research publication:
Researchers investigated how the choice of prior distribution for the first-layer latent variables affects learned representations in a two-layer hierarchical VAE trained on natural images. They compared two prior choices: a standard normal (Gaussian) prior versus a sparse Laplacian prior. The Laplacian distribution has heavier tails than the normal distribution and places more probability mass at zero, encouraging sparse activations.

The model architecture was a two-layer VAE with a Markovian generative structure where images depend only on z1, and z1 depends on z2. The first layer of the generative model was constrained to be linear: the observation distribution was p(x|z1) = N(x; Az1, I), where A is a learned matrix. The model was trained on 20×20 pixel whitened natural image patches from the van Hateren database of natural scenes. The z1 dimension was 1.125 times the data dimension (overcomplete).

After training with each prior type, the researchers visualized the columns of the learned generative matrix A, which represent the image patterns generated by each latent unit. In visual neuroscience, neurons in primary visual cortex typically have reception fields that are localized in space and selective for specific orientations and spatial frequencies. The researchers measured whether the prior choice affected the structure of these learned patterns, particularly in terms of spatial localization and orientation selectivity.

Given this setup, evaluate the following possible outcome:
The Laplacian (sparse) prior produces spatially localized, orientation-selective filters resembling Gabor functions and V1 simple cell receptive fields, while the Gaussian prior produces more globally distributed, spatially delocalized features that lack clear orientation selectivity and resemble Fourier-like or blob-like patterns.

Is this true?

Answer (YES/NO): NO